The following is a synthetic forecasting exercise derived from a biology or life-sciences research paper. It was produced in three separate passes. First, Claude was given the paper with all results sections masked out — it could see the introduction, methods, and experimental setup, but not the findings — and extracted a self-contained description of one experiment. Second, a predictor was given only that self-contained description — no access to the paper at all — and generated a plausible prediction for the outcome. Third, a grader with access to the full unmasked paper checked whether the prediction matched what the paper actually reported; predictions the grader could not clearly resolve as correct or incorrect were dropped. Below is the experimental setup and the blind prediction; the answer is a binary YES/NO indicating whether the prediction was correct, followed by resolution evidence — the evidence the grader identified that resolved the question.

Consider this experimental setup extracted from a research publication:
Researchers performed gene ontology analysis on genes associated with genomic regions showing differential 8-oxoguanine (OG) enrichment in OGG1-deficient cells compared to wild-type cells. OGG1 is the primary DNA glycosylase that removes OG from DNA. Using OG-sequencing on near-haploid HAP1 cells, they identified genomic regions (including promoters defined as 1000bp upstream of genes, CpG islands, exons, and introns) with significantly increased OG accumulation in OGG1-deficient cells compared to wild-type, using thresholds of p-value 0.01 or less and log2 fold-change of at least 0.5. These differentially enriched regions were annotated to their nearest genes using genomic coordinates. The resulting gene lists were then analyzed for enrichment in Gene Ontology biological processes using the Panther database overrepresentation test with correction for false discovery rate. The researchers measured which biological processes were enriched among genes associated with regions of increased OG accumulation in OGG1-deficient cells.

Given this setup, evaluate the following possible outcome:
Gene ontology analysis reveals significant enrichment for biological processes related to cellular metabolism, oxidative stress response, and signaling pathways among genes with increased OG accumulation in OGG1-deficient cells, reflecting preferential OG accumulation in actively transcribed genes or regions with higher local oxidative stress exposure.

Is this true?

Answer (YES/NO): NO